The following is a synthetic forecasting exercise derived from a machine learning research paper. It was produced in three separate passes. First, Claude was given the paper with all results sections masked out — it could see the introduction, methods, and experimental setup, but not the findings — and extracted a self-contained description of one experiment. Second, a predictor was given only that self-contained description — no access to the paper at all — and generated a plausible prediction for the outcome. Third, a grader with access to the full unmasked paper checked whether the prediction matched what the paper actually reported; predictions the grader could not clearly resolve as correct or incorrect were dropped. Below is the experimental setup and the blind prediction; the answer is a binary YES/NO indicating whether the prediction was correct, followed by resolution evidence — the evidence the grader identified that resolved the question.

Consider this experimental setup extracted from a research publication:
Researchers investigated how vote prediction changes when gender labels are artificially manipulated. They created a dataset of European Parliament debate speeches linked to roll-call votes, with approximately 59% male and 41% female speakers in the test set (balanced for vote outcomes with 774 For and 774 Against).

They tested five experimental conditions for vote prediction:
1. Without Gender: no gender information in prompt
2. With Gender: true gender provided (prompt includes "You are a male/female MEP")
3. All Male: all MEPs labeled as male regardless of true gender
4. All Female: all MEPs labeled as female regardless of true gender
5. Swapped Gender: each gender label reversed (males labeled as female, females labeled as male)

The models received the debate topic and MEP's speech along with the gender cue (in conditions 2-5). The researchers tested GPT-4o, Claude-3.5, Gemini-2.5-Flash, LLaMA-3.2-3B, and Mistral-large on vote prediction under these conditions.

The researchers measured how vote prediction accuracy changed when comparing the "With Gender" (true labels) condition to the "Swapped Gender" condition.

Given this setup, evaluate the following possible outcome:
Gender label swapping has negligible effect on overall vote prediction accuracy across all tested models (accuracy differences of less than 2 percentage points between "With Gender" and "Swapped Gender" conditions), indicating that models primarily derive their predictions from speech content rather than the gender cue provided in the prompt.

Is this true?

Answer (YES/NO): NO